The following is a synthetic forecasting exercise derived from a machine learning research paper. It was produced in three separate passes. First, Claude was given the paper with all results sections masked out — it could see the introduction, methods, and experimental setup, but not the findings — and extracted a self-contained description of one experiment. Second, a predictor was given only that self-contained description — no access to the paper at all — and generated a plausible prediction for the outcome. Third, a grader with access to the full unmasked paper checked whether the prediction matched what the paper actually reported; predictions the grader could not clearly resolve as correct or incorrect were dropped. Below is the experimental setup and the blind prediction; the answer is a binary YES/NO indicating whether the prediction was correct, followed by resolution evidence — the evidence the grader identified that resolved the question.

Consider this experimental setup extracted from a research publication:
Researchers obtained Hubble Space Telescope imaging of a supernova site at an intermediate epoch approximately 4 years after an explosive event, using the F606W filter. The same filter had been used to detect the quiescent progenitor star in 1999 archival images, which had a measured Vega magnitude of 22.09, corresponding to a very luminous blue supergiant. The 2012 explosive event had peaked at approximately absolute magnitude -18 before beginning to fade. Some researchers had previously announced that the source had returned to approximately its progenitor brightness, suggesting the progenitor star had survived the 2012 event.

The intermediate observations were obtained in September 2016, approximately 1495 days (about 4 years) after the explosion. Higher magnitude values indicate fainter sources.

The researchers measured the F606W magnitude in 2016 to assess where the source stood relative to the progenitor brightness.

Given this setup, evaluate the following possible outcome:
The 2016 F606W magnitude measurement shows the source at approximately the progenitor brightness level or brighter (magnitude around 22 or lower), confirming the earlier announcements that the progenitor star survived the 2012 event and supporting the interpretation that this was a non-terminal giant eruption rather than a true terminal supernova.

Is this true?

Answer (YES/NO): YES